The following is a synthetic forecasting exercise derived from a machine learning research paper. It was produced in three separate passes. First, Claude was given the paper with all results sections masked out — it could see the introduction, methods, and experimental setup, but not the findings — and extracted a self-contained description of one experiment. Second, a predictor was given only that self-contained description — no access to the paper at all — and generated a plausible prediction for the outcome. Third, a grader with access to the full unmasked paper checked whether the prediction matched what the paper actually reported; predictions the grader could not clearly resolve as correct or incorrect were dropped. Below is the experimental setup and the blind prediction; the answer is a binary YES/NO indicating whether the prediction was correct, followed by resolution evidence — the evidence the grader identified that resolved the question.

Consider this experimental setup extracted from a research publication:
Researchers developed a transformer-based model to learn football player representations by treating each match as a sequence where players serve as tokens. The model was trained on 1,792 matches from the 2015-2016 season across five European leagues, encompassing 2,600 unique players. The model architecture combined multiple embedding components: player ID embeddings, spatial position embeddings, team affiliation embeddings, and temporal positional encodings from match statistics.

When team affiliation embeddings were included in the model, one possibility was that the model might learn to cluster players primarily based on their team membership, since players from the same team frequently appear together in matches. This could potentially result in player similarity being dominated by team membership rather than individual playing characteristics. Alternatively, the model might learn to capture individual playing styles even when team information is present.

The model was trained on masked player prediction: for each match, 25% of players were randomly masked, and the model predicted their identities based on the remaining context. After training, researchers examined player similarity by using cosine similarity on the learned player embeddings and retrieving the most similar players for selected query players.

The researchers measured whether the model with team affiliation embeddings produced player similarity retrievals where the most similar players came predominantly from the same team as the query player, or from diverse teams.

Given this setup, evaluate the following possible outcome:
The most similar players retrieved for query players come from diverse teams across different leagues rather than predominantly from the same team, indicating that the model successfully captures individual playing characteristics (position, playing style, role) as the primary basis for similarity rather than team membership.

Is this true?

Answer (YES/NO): NO